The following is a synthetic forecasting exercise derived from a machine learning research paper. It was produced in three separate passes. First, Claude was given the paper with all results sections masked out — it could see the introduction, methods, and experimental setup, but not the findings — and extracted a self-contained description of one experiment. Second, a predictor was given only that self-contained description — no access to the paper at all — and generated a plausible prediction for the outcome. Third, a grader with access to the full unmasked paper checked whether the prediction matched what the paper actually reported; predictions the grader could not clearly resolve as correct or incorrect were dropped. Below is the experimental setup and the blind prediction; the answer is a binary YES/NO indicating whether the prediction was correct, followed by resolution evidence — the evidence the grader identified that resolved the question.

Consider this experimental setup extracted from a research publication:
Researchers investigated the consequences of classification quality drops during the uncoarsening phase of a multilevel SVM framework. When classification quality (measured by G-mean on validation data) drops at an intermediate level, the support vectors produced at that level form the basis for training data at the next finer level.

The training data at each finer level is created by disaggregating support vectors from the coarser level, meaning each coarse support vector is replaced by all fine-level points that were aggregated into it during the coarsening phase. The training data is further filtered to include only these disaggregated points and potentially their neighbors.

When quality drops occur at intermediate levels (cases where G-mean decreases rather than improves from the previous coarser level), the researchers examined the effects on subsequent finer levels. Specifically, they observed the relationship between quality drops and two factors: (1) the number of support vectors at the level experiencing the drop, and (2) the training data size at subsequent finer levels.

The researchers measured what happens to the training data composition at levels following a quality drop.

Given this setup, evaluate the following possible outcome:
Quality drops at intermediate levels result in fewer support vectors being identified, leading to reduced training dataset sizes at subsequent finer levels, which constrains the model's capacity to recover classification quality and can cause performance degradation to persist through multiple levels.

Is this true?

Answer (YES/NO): NO